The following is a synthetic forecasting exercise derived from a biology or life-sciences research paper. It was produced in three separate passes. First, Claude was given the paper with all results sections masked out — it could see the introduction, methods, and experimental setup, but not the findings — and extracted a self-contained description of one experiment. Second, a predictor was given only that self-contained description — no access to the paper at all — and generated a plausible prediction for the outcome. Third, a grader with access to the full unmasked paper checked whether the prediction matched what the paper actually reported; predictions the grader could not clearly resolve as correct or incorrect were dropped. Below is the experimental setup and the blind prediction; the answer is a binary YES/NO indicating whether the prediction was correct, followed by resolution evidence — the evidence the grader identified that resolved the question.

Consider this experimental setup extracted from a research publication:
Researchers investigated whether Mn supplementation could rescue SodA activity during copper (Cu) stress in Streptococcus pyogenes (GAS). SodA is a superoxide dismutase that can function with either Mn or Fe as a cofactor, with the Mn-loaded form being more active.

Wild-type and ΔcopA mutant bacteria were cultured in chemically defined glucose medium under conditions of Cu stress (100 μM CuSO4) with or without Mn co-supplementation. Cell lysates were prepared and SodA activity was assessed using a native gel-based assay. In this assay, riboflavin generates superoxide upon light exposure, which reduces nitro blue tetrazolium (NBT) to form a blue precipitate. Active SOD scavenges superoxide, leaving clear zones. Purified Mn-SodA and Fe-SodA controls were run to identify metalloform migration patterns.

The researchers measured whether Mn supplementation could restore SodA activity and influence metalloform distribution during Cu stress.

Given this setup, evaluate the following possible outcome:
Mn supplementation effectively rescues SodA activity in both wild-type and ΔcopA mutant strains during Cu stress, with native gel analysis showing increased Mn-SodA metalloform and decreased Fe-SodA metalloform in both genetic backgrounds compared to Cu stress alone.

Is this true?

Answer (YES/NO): NO